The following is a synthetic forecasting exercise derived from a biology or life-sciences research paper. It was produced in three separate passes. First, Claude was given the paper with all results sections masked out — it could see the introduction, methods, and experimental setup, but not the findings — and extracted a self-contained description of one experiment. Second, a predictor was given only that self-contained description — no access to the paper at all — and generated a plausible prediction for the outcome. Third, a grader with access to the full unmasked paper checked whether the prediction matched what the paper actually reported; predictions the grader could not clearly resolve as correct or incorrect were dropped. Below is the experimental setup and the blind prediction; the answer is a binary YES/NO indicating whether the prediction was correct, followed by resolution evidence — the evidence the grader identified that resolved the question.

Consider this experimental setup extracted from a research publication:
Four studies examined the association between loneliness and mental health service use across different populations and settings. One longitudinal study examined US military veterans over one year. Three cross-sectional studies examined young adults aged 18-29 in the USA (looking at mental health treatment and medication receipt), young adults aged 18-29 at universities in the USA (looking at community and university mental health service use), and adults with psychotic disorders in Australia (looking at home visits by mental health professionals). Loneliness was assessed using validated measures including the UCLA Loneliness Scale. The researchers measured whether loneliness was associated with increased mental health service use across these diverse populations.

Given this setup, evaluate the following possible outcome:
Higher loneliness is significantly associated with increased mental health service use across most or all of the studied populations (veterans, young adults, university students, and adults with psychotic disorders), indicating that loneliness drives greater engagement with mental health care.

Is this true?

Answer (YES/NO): NO